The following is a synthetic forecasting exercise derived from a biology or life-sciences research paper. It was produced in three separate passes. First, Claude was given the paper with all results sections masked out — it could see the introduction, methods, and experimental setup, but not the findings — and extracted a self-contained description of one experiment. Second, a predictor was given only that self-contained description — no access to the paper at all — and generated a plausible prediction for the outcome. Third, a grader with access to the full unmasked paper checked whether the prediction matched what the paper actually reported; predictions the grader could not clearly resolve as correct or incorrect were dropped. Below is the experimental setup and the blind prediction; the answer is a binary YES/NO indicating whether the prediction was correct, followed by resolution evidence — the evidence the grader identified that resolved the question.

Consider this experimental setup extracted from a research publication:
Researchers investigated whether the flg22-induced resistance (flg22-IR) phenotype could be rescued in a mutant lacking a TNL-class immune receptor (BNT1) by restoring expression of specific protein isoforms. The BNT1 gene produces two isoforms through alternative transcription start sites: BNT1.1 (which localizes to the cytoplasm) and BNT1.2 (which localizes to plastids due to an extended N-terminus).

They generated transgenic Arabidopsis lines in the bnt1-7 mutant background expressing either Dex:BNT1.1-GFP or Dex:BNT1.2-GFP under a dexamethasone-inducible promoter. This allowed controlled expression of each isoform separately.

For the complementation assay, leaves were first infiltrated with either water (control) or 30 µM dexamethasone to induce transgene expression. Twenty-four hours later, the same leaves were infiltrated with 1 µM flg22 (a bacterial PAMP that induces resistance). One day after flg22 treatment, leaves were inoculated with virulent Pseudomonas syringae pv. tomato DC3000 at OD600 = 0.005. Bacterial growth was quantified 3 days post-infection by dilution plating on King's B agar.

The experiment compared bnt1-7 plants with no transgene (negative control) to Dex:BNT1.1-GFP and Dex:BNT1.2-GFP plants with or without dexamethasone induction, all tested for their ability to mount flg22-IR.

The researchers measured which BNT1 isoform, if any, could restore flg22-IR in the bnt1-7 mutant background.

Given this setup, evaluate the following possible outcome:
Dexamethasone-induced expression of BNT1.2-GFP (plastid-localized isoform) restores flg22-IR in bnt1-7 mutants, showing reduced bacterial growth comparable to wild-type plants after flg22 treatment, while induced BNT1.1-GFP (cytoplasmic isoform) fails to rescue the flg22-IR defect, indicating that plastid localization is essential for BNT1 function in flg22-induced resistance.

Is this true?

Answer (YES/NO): YES